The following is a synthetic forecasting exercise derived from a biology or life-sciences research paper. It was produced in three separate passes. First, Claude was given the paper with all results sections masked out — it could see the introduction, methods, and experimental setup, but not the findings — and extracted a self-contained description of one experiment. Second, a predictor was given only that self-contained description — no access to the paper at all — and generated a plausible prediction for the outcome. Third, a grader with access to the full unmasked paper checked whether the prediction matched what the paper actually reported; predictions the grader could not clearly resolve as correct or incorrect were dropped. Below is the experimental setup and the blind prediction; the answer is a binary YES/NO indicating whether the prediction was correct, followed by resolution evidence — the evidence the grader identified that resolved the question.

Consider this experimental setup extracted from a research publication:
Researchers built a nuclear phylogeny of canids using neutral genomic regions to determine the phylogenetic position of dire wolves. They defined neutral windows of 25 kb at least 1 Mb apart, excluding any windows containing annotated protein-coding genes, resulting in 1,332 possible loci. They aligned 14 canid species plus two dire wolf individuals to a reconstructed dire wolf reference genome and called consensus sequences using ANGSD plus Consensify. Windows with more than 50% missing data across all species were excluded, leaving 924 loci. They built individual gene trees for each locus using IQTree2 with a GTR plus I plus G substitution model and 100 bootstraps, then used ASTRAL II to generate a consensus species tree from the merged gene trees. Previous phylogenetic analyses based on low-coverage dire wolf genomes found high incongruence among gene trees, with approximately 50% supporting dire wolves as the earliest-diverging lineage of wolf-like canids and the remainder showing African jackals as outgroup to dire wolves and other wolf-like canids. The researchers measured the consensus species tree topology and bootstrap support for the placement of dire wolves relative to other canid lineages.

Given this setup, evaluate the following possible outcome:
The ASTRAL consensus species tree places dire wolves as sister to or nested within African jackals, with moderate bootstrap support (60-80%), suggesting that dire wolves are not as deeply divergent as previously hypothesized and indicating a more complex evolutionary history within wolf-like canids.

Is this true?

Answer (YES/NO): NO